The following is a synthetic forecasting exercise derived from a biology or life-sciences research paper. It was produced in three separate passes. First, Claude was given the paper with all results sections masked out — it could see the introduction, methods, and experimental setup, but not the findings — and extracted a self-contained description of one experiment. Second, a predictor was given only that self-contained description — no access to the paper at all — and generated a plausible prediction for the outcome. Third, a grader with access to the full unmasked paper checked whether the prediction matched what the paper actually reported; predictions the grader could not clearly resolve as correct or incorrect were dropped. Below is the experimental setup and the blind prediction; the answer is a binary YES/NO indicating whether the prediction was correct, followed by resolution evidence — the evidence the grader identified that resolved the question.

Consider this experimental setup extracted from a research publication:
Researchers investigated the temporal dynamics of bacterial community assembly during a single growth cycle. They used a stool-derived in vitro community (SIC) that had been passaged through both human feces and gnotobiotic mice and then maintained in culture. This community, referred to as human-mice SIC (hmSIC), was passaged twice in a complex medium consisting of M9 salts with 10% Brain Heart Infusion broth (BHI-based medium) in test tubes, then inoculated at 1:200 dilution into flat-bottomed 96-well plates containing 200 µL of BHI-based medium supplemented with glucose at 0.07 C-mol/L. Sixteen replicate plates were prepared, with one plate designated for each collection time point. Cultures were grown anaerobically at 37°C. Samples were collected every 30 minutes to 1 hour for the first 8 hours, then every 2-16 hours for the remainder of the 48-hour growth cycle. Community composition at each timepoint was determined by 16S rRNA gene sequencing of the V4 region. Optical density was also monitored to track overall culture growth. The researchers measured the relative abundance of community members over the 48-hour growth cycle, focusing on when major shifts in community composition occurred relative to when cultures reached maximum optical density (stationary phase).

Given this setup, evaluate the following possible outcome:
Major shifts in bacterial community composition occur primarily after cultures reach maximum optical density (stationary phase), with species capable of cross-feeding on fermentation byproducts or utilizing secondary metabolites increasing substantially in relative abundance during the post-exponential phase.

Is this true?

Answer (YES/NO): NO